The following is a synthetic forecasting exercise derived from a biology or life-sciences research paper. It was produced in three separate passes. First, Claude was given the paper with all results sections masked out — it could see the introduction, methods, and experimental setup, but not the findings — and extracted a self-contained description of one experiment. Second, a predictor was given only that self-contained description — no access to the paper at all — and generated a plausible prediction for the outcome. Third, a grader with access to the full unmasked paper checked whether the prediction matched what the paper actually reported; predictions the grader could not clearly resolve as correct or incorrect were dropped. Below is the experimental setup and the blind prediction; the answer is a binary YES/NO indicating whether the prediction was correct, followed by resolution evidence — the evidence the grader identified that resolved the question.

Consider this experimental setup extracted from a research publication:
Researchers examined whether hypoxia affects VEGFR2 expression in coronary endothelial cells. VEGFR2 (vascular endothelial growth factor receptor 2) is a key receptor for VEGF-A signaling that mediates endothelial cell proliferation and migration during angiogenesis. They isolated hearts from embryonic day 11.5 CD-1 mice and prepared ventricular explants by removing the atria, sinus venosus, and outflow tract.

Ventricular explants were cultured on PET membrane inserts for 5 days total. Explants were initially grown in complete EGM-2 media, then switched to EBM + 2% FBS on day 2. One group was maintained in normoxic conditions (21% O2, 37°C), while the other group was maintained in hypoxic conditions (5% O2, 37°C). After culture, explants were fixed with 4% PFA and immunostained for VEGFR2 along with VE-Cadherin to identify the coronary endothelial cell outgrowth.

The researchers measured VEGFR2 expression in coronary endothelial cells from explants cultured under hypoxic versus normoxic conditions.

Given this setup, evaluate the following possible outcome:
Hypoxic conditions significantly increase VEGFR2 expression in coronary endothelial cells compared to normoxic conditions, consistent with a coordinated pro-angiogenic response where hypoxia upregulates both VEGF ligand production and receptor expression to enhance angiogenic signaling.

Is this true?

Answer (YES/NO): YES